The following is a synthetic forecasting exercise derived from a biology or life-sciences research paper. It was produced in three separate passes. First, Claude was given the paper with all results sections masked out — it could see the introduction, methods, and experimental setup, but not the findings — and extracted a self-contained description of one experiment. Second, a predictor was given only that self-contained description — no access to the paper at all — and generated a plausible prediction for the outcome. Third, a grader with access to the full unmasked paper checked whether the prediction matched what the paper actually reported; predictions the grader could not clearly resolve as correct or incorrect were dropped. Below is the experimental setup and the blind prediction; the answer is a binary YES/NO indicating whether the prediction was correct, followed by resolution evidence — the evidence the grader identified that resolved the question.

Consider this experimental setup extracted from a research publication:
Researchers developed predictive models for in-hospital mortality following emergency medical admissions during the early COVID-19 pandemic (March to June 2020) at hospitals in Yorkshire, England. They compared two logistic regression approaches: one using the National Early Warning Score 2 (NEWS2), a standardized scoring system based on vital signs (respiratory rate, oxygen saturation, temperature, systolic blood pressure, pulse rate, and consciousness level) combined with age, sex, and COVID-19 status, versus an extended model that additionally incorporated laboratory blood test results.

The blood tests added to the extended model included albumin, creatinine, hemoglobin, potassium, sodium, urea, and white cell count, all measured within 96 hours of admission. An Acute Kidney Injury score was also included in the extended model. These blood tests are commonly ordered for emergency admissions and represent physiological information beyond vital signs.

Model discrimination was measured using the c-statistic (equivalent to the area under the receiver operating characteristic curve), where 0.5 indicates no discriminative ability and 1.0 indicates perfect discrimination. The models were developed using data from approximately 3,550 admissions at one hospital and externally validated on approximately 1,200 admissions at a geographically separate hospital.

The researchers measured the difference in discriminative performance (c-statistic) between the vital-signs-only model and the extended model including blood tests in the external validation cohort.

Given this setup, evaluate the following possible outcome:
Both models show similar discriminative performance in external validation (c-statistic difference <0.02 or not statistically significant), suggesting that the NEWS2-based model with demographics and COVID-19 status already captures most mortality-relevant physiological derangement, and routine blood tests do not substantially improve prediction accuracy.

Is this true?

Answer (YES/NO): NO